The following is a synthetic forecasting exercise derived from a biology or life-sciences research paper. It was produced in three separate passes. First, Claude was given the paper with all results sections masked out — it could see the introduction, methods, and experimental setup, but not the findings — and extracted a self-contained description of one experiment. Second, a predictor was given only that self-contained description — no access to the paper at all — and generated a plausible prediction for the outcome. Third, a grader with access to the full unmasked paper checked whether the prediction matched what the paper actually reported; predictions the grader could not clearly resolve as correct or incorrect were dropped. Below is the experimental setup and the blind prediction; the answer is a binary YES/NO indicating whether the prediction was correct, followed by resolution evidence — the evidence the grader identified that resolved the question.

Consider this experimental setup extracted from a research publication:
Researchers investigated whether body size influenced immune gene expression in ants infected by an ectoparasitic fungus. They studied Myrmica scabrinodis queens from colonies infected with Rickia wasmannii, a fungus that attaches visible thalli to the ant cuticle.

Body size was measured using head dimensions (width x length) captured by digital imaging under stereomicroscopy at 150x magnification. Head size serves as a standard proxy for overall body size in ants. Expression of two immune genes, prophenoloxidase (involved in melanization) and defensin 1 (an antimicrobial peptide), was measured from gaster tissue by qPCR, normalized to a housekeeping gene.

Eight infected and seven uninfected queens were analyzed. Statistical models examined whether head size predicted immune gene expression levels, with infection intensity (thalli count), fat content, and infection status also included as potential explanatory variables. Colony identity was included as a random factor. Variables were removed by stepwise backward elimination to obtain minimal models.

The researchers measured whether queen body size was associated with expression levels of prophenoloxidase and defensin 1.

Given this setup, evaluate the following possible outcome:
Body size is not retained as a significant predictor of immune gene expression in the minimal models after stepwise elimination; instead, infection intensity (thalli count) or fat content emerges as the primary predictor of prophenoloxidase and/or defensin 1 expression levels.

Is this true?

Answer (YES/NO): NO